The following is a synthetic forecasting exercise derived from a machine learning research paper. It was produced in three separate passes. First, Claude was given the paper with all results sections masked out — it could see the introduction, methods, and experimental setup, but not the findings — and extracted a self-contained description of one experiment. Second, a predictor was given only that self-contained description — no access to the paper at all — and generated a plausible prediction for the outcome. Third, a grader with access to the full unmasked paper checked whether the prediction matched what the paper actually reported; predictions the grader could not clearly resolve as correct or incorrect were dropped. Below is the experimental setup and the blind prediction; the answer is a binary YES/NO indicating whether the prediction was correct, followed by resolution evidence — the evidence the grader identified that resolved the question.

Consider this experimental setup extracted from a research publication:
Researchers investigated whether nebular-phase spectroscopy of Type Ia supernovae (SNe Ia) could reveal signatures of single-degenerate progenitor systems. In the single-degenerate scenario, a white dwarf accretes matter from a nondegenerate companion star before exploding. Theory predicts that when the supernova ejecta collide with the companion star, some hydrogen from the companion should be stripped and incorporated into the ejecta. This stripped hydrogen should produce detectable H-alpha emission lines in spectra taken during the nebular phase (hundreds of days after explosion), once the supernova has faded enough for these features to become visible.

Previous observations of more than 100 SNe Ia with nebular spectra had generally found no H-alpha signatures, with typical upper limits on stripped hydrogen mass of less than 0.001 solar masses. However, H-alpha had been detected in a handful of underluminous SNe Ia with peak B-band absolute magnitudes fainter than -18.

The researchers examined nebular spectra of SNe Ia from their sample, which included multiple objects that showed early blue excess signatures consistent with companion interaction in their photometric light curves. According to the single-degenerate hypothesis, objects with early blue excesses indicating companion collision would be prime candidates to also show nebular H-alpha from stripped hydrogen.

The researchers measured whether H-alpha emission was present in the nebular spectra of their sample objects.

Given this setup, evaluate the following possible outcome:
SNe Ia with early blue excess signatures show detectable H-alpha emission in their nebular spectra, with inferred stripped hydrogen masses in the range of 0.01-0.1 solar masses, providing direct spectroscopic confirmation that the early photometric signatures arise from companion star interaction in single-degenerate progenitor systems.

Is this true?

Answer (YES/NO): NO